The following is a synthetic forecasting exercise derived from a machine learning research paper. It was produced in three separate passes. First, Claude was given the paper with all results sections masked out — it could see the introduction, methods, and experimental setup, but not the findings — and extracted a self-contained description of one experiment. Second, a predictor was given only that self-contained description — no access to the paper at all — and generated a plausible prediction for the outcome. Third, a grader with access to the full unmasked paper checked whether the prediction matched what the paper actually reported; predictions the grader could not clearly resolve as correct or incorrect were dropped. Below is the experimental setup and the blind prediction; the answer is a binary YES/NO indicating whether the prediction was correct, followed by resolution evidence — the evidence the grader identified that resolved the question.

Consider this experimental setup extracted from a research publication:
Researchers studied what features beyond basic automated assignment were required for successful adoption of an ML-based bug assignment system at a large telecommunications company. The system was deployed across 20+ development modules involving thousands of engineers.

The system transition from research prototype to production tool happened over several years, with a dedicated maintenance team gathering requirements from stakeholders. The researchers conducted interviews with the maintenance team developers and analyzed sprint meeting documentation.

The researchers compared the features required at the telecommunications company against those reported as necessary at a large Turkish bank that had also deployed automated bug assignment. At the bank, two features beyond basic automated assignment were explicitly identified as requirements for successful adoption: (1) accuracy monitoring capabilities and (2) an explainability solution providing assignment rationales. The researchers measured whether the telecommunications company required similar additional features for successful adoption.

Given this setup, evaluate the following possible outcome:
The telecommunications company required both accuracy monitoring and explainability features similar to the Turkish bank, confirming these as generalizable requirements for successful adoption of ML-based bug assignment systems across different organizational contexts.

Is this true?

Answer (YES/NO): YES